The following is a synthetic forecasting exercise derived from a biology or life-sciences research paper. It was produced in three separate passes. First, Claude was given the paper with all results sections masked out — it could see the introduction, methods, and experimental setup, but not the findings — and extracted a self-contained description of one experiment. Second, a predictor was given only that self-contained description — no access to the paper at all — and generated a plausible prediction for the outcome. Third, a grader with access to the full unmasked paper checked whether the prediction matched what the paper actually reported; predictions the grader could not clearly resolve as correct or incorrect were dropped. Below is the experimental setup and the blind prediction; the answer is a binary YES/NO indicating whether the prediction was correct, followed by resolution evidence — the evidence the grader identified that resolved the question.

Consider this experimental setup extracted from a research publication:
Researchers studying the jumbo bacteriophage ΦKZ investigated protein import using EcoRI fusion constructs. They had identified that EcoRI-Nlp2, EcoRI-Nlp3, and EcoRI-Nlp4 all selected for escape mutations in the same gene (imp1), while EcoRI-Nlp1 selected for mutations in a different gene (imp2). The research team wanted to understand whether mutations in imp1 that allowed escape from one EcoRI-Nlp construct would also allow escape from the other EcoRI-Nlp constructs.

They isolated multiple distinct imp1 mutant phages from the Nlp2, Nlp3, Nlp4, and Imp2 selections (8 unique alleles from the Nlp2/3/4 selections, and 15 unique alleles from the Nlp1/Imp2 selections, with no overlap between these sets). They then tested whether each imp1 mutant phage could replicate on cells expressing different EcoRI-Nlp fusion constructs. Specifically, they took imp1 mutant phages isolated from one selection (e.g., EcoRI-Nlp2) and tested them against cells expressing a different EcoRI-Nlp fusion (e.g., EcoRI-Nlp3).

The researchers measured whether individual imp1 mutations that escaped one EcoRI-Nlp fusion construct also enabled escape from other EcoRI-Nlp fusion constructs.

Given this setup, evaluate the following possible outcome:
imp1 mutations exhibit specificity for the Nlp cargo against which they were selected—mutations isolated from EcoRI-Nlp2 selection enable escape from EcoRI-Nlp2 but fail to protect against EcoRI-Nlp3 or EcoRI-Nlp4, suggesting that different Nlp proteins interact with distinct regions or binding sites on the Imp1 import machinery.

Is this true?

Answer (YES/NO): YES